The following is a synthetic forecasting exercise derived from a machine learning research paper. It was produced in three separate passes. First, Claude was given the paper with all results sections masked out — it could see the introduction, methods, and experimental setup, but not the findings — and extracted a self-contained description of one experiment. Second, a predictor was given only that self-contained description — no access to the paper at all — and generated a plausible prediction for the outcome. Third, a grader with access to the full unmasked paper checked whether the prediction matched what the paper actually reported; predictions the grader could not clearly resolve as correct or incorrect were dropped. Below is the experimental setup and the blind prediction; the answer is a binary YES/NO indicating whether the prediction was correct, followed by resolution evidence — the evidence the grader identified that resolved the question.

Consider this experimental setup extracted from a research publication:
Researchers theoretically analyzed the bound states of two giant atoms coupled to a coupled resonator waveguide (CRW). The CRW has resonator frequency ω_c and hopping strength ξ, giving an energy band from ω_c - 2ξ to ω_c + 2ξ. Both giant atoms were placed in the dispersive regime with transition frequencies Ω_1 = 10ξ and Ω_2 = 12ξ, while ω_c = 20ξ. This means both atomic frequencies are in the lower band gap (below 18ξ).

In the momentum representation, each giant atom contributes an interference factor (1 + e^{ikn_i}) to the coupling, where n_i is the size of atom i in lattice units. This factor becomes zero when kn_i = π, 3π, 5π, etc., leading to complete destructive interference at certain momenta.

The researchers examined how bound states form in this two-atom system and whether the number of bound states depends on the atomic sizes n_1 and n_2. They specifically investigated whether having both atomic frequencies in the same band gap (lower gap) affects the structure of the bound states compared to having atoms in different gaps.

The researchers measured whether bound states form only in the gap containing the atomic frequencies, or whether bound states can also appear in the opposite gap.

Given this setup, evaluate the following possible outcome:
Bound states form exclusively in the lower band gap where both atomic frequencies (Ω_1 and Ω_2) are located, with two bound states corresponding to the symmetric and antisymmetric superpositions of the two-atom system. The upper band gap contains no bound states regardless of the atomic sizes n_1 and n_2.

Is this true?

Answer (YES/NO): NO